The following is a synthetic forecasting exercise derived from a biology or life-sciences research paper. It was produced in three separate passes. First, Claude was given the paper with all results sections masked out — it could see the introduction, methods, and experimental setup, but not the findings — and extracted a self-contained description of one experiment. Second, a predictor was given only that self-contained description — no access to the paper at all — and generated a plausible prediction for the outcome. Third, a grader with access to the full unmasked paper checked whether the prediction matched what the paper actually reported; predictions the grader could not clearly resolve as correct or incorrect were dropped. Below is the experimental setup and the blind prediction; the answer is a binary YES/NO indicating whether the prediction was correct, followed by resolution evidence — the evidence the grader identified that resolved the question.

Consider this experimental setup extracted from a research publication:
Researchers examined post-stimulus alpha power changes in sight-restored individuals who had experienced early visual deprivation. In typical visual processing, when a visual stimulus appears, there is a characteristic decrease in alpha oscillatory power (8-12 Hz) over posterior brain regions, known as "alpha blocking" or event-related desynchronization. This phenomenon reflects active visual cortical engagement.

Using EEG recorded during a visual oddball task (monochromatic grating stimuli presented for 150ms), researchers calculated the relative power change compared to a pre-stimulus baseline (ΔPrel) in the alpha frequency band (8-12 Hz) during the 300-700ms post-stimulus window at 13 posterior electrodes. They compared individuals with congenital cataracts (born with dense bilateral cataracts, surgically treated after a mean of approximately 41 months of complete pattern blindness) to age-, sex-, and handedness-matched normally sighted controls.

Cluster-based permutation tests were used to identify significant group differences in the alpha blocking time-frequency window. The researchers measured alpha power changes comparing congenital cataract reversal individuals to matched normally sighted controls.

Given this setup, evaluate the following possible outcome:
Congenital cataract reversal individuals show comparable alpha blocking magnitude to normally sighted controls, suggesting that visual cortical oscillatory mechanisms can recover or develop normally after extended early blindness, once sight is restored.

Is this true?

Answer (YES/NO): YES